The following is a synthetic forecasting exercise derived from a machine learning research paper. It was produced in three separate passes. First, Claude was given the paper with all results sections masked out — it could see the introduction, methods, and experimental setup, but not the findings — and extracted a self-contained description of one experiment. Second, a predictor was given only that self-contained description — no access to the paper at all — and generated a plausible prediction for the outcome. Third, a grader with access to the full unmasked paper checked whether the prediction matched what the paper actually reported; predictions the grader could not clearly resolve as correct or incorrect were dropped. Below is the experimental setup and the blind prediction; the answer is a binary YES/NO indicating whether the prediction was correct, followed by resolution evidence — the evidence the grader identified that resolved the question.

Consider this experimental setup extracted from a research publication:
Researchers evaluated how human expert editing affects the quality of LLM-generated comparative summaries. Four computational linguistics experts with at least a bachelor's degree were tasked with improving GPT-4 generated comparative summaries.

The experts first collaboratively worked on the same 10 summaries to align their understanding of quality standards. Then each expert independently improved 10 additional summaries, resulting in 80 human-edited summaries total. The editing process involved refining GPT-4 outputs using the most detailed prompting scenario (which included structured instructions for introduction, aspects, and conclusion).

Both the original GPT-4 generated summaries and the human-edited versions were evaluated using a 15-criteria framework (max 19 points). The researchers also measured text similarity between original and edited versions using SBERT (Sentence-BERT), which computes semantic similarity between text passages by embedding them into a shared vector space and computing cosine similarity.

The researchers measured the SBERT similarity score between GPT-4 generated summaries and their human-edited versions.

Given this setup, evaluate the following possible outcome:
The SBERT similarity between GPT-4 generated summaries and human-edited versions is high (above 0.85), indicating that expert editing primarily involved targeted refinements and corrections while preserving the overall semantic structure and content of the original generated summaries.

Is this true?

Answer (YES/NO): YES